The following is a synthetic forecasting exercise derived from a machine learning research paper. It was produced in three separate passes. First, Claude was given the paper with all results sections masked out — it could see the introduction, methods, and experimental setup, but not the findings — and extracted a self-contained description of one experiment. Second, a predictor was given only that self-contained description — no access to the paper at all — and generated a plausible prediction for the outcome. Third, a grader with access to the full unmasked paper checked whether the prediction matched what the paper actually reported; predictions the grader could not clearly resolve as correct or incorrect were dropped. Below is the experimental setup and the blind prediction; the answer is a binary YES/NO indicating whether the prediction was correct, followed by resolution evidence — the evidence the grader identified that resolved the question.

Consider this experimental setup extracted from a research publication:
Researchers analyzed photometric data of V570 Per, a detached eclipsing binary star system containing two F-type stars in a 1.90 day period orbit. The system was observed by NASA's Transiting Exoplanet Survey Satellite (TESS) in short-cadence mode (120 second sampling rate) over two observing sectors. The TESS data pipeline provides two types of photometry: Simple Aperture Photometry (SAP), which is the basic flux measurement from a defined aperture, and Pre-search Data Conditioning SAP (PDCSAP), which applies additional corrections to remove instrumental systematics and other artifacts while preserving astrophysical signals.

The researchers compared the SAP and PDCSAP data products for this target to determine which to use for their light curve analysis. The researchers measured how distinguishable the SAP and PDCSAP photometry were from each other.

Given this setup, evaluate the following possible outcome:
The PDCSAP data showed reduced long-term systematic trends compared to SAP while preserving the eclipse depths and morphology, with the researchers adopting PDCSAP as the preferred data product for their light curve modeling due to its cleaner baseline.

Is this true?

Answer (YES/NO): NO